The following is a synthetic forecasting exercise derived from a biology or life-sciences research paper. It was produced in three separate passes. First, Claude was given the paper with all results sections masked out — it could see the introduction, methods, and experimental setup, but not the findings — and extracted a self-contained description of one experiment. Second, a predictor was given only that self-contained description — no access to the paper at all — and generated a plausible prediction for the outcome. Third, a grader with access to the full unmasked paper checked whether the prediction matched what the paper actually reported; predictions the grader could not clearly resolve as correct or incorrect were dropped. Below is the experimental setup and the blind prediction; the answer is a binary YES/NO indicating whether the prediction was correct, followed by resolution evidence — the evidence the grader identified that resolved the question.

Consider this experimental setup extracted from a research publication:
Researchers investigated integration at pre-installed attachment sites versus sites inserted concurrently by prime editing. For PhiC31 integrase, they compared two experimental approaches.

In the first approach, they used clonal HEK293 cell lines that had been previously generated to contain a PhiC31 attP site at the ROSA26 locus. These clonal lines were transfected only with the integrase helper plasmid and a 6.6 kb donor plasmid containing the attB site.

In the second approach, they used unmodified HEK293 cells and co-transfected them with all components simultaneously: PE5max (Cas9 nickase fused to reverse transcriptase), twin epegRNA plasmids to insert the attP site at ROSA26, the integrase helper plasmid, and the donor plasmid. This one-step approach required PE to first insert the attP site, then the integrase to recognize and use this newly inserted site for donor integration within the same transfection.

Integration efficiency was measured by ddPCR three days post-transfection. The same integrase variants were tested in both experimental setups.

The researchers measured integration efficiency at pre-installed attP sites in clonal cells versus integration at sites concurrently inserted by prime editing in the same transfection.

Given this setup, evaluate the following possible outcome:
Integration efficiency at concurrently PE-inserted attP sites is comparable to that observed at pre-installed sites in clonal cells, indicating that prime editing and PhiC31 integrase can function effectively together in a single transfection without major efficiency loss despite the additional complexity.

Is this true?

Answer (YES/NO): NO